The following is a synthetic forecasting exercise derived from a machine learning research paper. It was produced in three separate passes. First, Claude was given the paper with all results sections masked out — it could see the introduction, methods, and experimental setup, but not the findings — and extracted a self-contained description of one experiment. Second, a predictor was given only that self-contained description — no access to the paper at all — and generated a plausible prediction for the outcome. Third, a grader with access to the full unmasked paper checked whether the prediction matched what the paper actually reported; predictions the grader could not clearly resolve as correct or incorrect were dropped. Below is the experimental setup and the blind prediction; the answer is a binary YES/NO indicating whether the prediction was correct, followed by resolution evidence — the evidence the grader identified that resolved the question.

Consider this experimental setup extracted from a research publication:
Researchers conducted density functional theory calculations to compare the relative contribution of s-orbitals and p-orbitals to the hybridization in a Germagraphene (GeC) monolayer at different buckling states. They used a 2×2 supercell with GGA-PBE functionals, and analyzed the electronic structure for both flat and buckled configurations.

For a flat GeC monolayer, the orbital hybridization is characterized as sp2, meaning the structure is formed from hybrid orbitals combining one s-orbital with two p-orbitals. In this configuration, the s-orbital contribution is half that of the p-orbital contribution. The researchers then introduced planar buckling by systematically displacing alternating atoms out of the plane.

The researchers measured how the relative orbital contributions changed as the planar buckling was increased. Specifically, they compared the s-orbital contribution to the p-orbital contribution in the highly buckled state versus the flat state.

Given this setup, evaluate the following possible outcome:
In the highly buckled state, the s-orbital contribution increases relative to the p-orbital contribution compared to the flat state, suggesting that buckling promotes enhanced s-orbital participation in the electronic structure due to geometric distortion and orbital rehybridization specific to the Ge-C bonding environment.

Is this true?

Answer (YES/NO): NO